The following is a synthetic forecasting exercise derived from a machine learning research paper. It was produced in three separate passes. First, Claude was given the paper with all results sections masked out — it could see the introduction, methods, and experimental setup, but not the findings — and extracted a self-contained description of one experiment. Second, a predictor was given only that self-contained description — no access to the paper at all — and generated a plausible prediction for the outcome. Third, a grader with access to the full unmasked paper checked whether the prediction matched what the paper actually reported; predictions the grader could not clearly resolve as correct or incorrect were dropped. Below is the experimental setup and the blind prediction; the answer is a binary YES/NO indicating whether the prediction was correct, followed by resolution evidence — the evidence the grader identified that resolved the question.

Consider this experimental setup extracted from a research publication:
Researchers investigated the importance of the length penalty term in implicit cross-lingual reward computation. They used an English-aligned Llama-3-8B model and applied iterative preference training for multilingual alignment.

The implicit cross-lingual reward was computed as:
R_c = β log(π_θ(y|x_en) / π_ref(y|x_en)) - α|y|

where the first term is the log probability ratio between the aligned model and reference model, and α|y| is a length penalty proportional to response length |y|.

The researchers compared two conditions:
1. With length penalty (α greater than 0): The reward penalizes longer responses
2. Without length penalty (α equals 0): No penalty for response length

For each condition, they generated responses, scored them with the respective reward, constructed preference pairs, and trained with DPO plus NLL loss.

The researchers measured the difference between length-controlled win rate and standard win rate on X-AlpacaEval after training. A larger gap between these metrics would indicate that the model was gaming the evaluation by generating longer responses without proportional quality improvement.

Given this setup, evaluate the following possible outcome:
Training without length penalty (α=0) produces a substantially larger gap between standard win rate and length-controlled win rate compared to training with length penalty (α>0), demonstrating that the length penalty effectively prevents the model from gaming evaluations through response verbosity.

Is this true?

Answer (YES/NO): YES